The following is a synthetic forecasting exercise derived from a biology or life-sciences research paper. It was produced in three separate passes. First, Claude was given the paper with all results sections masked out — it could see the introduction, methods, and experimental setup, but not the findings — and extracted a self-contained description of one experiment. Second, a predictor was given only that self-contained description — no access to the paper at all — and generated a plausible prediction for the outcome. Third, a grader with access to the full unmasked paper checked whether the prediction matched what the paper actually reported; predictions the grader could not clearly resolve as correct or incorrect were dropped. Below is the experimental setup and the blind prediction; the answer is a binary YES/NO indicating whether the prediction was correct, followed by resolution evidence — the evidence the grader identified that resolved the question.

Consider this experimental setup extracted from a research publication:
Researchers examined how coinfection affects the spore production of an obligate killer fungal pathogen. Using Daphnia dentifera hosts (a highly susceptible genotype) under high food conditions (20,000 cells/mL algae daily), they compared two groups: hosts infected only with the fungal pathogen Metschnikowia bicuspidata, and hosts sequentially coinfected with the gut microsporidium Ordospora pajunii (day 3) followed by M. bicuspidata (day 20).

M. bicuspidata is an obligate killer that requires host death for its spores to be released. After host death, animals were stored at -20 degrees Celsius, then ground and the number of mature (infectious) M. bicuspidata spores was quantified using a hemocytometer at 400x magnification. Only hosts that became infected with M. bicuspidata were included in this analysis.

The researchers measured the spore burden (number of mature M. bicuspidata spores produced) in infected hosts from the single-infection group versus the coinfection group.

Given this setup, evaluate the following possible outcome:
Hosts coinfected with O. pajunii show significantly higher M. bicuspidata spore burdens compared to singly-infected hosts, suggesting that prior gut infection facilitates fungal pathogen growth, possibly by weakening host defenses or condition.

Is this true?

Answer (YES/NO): NO